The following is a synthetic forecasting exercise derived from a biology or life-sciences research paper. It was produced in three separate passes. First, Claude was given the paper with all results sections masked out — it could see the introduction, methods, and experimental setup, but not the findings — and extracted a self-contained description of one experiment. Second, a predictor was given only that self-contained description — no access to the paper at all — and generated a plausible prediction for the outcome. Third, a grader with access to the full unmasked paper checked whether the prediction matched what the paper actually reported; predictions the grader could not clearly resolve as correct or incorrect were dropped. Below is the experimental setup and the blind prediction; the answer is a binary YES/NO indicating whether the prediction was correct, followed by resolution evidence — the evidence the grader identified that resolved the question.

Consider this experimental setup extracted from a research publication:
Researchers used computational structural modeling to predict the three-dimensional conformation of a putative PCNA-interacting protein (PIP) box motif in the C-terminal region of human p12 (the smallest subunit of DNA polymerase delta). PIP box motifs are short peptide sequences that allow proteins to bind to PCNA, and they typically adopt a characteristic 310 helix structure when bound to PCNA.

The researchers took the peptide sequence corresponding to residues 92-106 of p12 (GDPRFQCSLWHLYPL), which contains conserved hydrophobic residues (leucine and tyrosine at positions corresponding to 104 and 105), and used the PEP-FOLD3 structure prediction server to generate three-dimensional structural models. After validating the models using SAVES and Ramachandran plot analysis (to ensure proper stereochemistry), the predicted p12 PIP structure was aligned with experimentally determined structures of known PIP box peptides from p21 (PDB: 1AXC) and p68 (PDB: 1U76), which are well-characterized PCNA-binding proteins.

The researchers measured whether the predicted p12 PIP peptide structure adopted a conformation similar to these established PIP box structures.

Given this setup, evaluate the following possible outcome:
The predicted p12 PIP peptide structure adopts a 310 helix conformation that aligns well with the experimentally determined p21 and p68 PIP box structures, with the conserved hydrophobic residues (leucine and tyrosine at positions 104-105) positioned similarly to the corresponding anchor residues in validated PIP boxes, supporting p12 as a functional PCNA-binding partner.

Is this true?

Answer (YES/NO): YES